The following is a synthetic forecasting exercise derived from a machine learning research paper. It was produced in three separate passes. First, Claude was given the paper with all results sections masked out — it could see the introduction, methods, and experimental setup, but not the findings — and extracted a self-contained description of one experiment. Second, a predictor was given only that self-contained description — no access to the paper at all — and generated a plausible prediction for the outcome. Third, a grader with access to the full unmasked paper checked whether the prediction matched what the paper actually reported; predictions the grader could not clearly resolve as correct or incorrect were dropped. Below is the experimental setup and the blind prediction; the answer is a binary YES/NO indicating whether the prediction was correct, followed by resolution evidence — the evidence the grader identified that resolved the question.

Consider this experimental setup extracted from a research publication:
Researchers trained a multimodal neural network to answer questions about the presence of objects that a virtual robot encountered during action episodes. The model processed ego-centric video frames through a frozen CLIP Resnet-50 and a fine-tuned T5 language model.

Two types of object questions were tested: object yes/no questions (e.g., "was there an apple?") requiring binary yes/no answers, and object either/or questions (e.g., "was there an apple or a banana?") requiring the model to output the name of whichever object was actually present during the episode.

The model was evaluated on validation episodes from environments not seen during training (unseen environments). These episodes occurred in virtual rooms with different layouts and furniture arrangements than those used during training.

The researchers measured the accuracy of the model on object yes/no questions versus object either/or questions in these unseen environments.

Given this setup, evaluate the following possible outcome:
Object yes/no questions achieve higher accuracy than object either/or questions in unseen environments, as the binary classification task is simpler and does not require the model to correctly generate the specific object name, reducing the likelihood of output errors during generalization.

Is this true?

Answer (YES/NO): NO